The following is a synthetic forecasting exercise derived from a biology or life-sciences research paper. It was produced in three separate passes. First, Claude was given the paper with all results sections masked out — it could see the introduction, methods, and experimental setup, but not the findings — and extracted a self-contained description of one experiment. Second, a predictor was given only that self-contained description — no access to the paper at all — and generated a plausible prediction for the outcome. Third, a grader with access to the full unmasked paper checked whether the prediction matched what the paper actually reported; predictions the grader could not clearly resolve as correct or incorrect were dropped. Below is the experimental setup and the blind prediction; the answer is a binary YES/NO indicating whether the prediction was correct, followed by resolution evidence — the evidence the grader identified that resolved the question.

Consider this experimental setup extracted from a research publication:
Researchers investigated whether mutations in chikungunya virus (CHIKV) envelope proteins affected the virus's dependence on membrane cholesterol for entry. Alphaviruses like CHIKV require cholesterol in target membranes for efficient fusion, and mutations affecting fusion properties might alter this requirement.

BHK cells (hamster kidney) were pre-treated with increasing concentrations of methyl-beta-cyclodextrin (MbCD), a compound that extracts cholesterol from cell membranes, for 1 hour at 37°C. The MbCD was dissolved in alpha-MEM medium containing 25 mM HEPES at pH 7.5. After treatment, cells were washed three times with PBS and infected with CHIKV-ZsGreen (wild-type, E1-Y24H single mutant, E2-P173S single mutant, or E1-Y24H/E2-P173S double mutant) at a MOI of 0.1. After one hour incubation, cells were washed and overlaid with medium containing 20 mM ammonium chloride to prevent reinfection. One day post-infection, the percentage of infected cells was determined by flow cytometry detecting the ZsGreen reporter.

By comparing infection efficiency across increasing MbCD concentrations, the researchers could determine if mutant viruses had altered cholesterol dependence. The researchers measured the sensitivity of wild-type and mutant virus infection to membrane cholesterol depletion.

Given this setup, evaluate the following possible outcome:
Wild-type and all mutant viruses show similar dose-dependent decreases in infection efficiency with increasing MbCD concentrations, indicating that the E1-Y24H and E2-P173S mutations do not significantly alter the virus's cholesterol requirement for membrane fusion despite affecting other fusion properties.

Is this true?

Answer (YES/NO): YES